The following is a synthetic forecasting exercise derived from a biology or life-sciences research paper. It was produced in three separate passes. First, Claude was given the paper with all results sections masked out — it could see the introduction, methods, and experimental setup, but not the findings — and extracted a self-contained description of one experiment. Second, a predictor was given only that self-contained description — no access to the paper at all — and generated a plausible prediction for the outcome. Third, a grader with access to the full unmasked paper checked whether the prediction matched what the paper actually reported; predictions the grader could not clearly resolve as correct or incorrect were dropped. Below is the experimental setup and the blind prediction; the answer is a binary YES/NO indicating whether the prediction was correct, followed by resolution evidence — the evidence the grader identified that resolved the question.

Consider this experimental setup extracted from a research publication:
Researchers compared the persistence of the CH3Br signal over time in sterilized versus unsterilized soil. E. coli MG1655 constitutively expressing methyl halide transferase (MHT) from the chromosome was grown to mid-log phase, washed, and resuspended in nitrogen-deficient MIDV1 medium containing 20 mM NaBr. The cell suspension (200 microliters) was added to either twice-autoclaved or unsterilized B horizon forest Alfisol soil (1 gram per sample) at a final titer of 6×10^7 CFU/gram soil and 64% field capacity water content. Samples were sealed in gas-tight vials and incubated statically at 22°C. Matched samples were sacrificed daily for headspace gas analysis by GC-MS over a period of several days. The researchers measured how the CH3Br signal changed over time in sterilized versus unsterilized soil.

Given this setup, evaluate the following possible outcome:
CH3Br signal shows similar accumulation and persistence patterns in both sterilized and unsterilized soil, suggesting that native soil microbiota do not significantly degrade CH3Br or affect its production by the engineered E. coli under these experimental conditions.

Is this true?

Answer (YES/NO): NO